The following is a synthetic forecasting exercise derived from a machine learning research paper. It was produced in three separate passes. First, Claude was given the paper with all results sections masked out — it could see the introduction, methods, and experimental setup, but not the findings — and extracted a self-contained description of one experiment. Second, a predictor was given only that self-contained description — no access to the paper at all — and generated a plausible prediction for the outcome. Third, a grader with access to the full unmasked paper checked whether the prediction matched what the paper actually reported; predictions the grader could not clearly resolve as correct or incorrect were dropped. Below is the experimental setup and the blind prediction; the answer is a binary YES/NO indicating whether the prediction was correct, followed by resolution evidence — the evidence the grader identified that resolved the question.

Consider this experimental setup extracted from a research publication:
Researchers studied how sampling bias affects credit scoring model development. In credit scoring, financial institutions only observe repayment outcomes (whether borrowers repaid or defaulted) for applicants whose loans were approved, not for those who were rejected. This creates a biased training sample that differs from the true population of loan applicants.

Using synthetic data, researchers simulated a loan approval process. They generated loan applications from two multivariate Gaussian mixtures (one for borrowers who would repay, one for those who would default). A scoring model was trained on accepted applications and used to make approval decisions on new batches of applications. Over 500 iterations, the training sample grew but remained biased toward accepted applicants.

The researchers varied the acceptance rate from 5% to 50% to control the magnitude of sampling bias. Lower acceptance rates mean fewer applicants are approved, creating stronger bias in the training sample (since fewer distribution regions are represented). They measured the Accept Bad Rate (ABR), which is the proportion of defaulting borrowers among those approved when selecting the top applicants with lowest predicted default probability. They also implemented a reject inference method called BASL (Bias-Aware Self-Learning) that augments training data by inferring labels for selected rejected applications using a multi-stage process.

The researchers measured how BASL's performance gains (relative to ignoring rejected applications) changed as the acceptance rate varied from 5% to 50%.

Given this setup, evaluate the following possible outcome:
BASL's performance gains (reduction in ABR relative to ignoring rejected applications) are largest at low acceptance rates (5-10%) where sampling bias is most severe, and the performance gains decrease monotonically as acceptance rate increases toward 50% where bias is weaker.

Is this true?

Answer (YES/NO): YES